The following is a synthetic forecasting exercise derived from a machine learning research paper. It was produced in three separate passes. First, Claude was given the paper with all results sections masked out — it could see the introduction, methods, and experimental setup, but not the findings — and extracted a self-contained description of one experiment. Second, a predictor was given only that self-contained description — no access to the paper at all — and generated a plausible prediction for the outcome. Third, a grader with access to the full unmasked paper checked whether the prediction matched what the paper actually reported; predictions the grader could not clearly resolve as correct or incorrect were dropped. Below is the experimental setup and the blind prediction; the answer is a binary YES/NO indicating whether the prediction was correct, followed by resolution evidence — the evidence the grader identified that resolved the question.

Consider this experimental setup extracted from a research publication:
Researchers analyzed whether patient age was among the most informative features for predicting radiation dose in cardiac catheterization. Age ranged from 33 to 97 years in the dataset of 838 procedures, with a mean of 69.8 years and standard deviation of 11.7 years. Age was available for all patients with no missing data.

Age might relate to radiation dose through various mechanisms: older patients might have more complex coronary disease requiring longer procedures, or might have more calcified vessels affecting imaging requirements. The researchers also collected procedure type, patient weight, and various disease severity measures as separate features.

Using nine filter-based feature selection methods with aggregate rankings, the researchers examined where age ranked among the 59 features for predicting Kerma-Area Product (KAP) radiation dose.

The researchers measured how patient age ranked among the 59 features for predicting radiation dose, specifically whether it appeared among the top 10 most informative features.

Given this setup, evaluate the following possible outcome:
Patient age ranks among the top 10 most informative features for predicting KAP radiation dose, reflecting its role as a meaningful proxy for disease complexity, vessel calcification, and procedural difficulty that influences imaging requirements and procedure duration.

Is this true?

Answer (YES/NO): NO